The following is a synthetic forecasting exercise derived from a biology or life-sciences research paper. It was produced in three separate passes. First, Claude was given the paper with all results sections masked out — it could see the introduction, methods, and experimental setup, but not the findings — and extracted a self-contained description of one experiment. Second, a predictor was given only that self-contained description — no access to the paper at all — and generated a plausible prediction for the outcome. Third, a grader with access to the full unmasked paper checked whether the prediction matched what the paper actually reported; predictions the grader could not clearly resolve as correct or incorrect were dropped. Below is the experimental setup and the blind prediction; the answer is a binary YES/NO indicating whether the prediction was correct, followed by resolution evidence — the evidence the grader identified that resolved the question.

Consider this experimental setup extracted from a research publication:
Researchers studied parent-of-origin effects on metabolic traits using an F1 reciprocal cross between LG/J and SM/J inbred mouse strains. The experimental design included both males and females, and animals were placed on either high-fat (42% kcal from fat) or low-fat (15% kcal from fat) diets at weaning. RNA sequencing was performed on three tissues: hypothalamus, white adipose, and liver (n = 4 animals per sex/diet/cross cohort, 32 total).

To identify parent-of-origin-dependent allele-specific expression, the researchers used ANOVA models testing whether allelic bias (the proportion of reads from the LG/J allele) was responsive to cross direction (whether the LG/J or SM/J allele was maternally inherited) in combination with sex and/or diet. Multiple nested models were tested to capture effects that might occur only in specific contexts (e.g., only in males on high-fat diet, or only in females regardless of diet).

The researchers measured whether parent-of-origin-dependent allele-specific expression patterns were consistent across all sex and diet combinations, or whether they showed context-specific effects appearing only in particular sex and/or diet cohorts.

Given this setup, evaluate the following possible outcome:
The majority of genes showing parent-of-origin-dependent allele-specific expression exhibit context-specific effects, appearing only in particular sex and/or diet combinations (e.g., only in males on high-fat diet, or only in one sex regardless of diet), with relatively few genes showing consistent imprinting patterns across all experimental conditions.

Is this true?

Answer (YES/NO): NO